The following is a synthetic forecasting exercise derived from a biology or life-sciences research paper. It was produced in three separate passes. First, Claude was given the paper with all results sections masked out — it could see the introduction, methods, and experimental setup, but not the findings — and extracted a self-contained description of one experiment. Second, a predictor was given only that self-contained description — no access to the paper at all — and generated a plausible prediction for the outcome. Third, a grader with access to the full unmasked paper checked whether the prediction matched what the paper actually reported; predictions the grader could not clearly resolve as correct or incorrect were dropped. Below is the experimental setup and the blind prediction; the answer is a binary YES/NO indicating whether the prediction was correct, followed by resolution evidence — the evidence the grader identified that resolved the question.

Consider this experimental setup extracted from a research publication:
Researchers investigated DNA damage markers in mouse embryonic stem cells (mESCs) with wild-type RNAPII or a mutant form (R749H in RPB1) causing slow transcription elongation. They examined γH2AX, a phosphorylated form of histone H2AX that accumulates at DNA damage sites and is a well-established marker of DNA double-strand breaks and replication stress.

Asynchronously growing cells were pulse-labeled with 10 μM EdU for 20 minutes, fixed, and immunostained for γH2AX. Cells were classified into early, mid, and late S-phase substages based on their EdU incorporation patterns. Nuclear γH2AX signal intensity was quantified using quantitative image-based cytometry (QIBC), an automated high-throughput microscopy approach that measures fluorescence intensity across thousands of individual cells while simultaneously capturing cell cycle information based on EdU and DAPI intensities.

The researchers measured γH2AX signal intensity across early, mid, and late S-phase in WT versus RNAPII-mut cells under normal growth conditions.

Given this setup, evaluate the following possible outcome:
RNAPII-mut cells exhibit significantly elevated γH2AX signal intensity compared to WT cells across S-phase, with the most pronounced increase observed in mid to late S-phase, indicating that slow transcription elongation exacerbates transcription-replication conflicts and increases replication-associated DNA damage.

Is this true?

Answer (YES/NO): NO